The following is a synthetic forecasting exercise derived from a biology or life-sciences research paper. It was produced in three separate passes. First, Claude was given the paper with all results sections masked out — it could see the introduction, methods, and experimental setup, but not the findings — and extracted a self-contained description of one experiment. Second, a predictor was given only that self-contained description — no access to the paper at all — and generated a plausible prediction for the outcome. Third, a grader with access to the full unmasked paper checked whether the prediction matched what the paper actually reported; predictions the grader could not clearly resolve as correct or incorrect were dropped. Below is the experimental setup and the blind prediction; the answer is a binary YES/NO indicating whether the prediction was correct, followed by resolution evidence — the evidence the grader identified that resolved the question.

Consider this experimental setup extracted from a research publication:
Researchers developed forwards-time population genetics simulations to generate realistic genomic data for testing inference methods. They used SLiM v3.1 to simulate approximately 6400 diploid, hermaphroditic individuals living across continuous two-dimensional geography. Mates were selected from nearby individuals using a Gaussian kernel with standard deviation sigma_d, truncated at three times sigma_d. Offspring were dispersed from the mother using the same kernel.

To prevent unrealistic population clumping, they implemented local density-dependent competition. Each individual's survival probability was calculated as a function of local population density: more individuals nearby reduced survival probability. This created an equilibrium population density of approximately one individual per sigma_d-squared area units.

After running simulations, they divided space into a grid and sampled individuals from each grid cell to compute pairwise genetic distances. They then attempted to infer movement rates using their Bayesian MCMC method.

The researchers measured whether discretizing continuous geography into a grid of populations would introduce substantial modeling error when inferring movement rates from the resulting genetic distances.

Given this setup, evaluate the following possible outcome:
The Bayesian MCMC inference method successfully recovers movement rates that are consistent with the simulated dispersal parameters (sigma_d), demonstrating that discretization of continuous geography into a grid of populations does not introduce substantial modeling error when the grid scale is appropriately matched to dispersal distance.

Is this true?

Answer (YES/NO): NO